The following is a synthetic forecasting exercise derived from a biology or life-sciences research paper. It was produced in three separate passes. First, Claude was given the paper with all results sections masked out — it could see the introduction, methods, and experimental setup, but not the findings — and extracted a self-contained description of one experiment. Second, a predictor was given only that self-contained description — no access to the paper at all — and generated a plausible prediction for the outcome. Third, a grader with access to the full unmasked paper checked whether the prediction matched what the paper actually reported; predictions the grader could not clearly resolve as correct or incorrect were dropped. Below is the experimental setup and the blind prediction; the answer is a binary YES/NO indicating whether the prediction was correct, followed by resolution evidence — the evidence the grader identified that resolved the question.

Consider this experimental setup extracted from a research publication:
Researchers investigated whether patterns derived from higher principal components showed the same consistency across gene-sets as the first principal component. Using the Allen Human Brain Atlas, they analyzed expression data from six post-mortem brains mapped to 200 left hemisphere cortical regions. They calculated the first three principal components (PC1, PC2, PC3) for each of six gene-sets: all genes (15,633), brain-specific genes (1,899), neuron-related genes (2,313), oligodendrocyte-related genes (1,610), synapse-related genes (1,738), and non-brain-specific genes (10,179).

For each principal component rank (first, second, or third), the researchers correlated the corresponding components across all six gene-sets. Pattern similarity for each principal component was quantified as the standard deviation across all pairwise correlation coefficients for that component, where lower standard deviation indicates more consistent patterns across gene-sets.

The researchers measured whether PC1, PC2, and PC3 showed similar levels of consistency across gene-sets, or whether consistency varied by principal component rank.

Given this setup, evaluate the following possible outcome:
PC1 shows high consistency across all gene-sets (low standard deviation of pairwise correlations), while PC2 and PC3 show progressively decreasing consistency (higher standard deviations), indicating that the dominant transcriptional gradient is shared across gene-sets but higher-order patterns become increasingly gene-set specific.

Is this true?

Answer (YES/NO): YES